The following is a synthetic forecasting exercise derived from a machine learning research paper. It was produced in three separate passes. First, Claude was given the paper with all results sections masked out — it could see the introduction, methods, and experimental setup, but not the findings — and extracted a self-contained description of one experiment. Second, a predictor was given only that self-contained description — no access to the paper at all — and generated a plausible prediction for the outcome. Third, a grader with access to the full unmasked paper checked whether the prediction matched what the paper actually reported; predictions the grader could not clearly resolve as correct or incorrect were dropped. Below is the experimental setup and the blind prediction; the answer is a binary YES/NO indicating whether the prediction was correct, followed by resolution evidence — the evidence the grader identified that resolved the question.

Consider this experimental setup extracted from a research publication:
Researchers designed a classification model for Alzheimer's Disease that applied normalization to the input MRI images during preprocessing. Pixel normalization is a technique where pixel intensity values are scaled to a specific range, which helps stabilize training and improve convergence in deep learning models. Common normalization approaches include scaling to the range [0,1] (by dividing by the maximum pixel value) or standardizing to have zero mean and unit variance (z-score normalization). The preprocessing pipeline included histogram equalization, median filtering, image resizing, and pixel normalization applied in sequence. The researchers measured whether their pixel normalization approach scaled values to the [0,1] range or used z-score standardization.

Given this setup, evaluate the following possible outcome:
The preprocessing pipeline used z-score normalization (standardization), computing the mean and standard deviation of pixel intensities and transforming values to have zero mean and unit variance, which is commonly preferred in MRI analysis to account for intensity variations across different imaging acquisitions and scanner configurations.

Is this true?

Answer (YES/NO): NO